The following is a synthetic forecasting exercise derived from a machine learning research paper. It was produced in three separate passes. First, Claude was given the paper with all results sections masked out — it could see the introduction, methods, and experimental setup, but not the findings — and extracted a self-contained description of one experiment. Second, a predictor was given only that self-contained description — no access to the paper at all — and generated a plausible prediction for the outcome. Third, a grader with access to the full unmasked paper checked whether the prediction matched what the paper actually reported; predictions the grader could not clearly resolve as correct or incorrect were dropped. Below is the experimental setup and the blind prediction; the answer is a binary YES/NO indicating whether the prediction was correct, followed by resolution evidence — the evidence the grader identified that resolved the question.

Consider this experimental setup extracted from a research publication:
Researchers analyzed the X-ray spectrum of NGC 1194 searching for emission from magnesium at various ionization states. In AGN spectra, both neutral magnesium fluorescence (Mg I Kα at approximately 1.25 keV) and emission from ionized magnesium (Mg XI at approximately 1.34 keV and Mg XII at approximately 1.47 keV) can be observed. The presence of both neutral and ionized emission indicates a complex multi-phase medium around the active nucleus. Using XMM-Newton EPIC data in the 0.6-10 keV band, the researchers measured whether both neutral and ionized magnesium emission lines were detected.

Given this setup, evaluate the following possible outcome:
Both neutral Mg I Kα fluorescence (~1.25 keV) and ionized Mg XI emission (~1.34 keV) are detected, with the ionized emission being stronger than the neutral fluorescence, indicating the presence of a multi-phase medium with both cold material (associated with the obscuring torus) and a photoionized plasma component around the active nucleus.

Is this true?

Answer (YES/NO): YES